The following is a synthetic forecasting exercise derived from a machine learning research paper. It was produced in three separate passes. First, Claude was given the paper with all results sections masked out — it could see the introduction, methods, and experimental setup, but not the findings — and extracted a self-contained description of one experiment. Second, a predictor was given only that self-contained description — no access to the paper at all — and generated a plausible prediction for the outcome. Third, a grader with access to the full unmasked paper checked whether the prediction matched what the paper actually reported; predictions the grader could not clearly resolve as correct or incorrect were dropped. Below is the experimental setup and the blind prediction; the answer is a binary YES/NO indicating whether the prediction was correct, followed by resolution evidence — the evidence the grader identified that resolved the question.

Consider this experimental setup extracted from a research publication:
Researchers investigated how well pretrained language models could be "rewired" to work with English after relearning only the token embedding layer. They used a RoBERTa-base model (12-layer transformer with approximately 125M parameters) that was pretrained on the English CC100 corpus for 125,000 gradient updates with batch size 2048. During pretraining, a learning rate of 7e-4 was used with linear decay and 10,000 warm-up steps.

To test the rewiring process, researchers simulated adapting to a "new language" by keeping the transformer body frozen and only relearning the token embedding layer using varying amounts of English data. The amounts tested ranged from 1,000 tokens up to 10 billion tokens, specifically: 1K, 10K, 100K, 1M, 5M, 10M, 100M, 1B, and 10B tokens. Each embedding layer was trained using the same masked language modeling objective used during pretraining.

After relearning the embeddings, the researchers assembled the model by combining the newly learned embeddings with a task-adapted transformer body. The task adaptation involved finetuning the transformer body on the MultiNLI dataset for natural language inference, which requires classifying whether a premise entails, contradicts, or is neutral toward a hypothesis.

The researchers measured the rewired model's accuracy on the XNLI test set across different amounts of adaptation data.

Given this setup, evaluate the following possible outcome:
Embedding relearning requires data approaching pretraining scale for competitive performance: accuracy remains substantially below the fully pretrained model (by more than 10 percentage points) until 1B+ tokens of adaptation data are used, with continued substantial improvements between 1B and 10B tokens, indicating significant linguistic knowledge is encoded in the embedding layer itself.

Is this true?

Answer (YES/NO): NO